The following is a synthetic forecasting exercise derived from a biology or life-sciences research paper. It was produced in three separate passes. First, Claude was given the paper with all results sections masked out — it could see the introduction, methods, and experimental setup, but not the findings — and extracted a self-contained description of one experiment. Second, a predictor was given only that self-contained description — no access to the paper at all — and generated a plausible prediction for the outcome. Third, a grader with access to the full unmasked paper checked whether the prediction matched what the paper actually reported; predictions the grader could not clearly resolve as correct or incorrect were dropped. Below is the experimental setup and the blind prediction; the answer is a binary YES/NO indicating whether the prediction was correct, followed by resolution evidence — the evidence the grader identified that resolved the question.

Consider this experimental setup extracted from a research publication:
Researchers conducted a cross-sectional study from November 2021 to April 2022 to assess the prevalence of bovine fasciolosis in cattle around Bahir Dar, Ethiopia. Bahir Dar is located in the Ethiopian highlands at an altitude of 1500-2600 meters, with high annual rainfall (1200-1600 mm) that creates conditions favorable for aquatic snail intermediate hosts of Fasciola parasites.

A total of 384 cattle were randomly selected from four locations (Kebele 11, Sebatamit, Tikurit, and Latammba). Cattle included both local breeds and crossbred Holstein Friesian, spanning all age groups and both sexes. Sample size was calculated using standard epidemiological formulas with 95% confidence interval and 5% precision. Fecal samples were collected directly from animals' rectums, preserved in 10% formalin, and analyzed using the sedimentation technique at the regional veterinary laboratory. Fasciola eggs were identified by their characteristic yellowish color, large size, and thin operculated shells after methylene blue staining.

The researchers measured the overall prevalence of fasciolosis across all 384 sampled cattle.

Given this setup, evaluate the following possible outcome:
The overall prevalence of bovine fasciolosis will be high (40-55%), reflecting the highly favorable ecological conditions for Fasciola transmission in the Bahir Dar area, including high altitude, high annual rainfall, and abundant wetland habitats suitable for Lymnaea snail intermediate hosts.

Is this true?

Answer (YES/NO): YES